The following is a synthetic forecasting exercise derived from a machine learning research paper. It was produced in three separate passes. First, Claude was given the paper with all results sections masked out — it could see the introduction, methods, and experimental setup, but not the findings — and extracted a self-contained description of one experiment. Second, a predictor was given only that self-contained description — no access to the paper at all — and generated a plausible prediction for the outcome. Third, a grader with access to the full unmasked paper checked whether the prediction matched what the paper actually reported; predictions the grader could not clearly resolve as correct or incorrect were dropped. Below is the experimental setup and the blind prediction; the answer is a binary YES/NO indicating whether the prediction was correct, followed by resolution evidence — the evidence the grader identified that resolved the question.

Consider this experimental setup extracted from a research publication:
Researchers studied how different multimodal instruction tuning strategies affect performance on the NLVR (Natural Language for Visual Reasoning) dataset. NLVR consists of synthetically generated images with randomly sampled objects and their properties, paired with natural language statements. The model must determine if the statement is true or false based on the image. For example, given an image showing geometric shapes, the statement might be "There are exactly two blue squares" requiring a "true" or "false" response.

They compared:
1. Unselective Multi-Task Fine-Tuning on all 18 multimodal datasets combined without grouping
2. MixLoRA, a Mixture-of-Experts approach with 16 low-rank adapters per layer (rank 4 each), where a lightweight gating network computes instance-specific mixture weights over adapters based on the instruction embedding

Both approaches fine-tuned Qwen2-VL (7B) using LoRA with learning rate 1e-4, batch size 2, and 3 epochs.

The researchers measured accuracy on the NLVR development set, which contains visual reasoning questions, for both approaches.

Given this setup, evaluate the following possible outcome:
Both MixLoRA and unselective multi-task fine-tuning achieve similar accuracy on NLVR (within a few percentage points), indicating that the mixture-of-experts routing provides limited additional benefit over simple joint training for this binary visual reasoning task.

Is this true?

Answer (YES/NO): NO